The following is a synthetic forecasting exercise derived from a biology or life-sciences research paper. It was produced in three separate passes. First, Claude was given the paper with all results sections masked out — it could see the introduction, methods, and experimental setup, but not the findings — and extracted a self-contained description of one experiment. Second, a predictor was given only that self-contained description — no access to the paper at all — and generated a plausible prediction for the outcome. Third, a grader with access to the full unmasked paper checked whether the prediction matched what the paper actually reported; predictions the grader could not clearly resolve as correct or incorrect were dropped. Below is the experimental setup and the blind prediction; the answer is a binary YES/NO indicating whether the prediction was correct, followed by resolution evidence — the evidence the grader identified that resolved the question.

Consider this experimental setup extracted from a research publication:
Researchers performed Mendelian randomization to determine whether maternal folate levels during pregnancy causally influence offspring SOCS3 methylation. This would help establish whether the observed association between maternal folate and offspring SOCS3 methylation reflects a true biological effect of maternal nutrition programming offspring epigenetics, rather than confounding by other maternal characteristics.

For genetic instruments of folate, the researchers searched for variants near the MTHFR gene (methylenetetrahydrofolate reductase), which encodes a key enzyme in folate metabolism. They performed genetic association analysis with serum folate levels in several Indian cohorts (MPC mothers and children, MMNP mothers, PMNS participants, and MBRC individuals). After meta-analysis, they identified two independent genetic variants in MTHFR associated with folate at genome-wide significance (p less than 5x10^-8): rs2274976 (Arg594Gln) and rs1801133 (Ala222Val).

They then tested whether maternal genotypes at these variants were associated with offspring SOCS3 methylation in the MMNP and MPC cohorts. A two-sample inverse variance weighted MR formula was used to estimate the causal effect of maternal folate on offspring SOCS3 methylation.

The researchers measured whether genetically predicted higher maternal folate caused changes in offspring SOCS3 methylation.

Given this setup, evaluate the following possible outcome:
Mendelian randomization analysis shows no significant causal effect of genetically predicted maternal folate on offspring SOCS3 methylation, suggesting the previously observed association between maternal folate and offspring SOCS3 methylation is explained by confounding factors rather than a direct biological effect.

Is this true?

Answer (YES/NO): YES